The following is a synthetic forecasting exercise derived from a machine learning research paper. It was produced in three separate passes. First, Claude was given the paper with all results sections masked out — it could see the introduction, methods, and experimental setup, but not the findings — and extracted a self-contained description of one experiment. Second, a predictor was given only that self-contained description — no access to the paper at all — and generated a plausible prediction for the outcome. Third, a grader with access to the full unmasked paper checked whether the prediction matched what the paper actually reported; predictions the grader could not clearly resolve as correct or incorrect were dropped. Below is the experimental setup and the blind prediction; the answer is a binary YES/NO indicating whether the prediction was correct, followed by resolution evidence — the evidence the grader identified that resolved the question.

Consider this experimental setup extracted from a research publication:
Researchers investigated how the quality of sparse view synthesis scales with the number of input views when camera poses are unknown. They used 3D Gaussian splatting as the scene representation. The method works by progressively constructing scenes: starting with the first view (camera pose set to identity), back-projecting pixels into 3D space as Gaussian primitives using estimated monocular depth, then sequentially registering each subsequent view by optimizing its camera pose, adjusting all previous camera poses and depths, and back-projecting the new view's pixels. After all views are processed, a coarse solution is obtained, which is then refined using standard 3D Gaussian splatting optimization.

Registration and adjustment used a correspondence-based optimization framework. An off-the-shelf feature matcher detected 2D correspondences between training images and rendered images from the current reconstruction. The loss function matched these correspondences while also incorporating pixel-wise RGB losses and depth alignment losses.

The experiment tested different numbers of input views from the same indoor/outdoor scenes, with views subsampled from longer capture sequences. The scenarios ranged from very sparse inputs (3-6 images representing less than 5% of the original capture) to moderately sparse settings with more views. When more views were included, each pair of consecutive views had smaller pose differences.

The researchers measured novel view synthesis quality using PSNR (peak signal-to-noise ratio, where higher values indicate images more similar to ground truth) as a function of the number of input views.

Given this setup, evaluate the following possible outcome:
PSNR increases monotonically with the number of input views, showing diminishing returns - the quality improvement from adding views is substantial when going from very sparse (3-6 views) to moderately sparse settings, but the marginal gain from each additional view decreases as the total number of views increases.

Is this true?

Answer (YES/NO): YES